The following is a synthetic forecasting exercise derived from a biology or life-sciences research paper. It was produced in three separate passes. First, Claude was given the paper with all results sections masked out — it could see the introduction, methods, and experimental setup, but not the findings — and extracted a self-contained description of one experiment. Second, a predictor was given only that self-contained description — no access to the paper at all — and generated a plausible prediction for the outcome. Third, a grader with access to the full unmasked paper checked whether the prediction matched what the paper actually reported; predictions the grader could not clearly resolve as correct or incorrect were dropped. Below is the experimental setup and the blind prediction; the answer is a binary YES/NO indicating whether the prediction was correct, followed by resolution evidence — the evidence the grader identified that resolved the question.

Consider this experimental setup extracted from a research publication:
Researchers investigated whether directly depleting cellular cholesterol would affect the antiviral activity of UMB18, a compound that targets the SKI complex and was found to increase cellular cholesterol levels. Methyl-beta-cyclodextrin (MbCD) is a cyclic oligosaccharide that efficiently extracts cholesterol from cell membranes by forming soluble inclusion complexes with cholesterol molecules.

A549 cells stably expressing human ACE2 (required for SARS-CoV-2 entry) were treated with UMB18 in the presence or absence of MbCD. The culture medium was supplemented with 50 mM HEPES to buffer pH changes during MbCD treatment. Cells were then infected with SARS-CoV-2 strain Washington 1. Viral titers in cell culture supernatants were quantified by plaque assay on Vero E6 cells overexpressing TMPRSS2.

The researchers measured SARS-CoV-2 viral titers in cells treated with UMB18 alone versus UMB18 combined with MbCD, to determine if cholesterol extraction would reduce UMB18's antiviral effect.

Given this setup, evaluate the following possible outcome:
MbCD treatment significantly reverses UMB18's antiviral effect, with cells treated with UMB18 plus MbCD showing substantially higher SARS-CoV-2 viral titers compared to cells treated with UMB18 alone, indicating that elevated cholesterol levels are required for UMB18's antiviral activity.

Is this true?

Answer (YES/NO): YES